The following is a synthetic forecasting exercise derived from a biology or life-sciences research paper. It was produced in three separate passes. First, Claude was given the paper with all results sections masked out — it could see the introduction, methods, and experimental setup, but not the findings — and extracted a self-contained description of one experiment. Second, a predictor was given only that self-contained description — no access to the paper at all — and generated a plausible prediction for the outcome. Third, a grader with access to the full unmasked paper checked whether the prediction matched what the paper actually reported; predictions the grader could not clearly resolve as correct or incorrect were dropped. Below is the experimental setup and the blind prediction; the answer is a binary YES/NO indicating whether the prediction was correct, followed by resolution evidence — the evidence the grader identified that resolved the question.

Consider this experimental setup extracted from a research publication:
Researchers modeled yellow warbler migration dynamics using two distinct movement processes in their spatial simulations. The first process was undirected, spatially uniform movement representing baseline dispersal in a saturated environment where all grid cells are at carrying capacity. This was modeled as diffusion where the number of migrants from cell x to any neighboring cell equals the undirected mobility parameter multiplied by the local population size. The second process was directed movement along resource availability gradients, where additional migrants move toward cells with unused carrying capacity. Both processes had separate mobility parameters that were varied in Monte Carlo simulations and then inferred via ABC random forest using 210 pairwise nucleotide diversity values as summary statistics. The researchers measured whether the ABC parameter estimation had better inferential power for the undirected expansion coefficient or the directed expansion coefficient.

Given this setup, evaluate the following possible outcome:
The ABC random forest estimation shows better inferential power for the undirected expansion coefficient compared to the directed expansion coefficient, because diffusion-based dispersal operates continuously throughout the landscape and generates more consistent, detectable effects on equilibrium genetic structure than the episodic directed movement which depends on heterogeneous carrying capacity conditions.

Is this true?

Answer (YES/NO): YES